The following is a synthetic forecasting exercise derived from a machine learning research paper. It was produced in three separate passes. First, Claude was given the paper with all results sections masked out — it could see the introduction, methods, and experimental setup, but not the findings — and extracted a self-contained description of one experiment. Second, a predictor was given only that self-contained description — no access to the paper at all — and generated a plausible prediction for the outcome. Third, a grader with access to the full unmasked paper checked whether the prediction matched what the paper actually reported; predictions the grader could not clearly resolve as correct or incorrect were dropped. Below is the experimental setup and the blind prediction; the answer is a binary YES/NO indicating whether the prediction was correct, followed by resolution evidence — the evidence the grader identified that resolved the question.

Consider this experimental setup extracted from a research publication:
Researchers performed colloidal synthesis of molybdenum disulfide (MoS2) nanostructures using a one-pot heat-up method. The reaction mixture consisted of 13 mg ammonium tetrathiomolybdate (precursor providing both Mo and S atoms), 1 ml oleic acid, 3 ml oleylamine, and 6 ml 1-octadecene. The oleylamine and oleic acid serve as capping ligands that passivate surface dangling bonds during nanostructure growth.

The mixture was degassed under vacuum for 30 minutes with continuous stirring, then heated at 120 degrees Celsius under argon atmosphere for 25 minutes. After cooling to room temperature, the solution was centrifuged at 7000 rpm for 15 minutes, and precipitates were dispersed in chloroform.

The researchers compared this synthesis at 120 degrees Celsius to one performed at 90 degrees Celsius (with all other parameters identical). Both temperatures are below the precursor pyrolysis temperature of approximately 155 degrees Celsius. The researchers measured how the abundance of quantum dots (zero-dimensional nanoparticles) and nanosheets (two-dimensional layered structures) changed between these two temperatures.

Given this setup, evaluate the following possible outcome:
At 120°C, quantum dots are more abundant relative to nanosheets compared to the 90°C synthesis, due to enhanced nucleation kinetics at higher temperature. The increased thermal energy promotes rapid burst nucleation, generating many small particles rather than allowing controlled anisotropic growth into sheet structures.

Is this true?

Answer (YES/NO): NO